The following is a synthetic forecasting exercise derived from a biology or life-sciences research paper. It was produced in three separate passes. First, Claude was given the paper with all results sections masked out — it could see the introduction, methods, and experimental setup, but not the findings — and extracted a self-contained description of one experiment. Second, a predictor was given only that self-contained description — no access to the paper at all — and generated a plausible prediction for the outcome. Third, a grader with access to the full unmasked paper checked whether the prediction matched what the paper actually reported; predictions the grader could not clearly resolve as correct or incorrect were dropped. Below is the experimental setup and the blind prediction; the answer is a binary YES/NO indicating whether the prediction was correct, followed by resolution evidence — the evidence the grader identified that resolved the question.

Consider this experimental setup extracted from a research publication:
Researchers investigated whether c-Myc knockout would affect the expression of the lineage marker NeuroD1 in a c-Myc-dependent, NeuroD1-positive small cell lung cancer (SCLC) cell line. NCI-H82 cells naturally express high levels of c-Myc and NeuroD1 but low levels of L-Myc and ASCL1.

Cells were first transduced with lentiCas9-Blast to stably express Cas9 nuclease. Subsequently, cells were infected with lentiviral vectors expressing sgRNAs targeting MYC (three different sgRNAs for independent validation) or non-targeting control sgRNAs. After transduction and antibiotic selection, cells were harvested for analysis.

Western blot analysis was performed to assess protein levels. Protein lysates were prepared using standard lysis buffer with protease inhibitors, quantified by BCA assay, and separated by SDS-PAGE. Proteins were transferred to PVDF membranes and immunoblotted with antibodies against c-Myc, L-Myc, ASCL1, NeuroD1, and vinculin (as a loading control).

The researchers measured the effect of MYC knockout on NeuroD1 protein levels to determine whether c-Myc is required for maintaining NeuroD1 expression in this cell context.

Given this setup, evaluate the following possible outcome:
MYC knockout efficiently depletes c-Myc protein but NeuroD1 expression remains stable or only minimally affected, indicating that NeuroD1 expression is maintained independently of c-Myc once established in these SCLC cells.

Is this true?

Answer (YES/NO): NO